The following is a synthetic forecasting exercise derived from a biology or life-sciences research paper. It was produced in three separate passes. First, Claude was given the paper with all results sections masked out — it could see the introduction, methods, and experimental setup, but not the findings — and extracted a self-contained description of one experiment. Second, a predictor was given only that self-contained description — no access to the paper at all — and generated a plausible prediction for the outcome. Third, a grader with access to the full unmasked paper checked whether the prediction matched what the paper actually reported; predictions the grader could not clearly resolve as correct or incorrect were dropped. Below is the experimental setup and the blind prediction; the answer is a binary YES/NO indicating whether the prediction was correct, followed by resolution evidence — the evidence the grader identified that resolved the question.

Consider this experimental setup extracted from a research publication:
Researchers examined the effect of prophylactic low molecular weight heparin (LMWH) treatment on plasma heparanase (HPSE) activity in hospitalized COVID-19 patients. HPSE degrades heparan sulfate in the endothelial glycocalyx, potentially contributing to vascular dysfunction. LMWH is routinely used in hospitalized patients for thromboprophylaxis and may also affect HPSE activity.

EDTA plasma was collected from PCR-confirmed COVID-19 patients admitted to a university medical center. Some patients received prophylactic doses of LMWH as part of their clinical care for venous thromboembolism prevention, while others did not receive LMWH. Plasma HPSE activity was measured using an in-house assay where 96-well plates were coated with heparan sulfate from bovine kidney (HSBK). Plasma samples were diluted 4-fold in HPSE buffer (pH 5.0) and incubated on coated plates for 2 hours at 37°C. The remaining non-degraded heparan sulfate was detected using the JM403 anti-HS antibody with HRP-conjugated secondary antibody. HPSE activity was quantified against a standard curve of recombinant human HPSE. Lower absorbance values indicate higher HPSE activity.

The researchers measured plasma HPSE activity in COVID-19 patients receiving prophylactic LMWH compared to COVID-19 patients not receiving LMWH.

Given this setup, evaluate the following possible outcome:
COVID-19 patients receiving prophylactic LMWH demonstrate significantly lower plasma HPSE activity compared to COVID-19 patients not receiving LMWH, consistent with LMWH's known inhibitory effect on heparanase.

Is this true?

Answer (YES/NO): YES